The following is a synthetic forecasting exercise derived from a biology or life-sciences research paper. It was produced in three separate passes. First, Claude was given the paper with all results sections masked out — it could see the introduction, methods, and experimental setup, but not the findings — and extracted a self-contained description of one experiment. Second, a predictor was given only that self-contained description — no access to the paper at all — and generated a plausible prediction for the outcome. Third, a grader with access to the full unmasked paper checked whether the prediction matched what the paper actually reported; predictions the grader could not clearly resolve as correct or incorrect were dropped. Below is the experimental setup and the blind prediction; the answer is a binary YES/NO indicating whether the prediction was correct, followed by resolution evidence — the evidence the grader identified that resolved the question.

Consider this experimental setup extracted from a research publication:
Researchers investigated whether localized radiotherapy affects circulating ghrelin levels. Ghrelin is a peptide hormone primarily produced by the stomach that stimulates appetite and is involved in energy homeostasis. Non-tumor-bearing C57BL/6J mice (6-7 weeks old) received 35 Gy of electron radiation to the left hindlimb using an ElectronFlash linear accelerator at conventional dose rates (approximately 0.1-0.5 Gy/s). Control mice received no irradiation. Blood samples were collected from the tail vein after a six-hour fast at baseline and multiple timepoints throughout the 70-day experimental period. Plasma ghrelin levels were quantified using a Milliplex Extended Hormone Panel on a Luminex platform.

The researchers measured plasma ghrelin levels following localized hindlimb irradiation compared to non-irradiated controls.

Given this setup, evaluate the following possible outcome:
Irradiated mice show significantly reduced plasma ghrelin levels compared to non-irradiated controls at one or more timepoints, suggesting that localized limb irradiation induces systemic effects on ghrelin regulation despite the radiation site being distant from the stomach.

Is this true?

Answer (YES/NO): NO